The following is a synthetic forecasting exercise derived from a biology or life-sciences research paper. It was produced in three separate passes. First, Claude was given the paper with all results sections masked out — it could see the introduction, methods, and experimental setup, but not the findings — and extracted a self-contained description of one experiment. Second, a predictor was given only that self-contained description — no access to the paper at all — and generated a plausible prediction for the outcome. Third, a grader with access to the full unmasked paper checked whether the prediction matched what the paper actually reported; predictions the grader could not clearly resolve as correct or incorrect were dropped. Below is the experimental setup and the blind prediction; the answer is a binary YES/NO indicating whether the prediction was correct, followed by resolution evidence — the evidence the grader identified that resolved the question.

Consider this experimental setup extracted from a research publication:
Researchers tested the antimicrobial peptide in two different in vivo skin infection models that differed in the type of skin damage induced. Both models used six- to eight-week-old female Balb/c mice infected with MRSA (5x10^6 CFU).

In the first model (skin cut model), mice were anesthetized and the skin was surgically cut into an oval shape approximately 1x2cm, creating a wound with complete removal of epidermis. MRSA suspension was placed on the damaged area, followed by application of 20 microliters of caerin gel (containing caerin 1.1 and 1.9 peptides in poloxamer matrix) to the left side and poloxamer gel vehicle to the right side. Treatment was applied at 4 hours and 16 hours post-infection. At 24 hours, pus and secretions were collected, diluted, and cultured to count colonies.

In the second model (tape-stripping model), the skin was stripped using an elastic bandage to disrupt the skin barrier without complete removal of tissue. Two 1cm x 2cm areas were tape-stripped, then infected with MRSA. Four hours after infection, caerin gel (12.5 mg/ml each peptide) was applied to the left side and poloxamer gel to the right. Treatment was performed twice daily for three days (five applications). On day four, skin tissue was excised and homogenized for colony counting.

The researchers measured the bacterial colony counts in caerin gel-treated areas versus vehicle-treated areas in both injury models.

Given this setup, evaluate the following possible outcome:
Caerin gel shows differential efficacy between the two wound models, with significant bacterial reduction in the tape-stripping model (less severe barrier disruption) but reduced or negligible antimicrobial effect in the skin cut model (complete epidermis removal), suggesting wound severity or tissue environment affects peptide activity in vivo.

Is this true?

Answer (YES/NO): NO